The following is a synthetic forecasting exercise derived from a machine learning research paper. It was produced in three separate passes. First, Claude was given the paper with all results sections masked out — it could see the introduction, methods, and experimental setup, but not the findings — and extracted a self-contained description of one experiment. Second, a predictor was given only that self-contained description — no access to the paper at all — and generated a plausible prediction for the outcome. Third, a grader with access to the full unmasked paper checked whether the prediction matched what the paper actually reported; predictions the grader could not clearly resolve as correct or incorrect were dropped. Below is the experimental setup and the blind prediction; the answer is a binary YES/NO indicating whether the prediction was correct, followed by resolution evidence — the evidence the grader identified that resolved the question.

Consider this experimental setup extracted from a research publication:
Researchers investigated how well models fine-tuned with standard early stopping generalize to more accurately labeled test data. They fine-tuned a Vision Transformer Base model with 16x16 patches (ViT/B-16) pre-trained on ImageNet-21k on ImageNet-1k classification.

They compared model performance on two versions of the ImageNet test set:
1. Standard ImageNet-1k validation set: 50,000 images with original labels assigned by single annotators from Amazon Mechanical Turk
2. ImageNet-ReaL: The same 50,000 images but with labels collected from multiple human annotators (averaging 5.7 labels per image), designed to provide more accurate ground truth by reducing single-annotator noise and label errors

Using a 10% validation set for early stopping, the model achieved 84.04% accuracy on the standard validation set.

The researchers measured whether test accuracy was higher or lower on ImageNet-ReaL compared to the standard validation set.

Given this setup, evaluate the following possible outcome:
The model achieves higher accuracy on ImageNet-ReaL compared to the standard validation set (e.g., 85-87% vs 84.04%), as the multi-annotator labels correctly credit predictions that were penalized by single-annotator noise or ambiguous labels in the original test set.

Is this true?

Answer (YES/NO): YES